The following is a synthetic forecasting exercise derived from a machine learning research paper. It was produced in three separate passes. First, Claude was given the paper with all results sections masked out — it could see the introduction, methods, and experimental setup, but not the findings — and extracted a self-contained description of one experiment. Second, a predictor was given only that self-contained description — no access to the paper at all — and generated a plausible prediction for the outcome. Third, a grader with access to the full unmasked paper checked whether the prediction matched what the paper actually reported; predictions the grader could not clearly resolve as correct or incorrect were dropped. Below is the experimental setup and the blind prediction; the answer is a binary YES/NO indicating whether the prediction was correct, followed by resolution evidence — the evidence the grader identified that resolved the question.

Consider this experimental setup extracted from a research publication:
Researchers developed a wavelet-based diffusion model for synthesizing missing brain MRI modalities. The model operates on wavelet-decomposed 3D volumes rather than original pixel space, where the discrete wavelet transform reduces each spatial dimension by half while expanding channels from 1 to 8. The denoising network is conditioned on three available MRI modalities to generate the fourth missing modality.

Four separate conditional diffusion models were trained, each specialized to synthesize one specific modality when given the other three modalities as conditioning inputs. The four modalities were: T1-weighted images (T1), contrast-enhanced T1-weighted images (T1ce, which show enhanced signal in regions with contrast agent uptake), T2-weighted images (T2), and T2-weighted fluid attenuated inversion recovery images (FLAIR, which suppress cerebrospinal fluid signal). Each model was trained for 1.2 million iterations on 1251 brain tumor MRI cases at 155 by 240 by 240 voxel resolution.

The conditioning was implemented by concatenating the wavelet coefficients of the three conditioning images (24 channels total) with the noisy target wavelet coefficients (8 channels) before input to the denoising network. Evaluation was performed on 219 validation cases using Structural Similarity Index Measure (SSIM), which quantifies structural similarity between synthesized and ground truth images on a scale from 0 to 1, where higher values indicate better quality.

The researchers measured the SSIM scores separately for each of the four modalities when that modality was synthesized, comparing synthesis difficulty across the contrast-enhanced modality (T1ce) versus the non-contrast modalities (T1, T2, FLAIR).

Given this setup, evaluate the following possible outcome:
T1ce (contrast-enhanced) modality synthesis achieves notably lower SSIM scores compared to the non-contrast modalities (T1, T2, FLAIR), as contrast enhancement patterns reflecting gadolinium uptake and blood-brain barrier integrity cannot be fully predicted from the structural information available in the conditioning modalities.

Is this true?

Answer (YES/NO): NO